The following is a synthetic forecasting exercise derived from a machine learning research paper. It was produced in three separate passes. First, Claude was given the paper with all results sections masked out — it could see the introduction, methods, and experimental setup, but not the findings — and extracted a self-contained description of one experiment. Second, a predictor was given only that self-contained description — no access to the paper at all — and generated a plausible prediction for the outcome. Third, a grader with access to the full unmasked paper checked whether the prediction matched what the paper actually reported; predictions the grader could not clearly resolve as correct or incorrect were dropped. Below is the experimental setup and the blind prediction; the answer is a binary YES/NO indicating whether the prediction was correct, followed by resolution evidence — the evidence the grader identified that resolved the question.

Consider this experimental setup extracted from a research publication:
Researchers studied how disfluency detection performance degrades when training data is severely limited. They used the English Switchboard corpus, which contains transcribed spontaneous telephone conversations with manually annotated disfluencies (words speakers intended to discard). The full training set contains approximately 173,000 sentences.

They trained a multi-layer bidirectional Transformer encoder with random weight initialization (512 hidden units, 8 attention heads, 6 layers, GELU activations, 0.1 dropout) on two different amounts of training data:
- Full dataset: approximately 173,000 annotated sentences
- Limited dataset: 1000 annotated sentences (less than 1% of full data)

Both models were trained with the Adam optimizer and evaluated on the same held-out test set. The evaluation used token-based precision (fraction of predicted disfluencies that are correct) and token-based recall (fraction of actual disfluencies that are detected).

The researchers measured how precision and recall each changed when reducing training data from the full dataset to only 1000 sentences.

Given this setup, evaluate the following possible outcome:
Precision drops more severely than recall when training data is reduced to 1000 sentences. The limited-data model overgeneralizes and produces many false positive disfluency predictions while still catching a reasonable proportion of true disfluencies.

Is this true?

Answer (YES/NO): NO